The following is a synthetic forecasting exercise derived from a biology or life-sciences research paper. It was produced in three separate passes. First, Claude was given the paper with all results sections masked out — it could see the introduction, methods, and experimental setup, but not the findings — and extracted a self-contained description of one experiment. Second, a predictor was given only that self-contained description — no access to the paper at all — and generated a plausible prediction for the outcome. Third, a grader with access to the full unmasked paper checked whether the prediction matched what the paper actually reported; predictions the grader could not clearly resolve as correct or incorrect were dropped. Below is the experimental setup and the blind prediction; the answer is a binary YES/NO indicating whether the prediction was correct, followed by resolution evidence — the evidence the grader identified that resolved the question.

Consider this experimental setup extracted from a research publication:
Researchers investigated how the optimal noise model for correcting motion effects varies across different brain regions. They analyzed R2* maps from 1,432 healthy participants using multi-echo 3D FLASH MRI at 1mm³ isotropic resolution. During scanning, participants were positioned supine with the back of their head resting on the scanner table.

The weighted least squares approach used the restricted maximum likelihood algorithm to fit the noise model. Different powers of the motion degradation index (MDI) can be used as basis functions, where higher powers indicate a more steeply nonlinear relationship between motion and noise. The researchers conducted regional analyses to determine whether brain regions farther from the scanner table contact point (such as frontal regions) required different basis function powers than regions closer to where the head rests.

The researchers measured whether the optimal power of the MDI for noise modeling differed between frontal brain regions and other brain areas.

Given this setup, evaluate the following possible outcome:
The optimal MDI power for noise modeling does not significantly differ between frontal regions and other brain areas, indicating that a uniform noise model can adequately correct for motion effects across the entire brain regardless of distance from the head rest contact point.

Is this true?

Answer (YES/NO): NO